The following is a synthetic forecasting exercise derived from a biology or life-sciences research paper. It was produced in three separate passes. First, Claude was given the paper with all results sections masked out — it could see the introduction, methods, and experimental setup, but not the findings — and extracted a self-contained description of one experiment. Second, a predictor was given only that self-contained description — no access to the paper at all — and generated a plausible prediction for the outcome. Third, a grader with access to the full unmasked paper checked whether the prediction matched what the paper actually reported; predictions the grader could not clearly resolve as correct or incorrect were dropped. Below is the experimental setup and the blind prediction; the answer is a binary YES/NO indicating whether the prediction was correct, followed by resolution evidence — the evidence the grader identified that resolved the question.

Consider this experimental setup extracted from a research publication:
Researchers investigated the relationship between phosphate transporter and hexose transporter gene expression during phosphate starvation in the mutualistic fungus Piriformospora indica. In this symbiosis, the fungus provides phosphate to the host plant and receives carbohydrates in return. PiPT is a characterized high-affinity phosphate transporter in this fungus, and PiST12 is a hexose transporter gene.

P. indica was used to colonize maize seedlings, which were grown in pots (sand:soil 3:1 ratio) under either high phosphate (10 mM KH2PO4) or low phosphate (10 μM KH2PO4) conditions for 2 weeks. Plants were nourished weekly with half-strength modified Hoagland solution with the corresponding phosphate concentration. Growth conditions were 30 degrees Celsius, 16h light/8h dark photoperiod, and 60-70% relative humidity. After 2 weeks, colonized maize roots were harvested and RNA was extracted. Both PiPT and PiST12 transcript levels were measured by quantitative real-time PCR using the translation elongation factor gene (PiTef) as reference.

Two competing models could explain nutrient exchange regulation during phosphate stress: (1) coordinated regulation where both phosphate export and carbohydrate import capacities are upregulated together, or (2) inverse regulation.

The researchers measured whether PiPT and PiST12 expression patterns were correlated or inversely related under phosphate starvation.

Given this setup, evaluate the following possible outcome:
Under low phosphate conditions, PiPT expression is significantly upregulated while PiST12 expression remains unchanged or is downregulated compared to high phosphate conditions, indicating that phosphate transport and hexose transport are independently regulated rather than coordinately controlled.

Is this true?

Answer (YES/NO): NO